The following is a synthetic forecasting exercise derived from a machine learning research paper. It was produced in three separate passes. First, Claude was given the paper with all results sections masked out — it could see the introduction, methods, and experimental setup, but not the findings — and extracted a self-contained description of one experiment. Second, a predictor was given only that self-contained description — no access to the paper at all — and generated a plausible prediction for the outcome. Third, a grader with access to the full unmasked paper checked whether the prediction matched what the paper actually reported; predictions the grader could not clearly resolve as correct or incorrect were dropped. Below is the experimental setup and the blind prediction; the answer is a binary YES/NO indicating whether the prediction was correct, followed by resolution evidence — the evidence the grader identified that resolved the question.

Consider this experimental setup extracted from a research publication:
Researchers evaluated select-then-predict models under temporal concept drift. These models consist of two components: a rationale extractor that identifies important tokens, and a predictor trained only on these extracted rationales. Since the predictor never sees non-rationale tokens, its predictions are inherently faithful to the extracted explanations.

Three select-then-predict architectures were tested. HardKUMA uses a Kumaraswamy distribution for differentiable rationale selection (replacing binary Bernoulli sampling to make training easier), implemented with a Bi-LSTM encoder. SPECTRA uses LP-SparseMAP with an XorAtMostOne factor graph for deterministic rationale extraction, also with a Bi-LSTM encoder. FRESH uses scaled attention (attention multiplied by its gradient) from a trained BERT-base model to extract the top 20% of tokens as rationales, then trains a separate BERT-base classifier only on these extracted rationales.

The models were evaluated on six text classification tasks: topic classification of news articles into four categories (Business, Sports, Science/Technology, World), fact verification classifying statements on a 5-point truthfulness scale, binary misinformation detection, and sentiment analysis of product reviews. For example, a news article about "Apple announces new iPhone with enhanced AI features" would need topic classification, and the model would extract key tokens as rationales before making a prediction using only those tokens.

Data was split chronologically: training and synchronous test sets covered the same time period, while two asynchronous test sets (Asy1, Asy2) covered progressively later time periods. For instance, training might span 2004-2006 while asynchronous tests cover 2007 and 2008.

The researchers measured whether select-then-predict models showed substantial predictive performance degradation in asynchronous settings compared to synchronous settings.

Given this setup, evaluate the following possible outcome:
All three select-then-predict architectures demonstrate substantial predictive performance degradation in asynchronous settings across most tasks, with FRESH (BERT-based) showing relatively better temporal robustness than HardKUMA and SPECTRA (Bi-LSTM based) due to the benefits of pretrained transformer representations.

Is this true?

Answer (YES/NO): NO